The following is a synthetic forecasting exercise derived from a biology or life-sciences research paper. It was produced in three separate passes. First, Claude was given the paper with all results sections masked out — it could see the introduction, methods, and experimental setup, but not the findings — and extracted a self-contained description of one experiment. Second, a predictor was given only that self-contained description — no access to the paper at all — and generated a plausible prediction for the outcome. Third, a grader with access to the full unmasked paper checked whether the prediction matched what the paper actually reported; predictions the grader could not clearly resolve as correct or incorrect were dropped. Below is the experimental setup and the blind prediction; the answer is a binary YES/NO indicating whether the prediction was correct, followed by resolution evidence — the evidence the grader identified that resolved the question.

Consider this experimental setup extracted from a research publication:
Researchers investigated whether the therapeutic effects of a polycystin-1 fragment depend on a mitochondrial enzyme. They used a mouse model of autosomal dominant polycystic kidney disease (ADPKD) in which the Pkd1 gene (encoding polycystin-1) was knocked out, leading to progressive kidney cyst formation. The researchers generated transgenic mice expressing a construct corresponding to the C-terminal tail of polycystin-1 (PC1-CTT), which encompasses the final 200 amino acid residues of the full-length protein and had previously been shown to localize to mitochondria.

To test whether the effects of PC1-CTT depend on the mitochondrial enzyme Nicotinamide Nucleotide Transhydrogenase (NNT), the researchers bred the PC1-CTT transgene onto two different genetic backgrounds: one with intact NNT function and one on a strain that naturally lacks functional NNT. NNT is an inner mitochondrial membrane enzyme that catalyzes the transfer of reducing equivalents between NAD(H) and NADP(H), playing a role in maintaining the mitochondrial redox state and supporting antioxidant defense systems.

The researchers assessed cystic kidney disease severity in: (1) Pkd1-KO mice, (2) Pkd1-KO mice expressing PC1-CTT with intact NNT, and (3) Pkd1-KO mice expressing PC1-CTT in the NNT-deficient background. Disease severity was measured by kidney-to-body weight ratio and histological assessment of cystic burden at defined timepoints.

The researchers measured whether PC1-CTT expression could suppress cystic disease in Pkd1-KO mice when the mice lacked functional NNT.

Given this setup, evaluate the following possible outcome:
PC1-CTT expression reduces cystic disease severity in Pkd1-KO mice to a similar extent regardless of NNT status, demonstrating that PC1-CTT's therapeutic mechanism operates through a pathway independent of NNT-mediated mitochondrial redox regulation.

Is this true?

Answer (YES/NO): NO